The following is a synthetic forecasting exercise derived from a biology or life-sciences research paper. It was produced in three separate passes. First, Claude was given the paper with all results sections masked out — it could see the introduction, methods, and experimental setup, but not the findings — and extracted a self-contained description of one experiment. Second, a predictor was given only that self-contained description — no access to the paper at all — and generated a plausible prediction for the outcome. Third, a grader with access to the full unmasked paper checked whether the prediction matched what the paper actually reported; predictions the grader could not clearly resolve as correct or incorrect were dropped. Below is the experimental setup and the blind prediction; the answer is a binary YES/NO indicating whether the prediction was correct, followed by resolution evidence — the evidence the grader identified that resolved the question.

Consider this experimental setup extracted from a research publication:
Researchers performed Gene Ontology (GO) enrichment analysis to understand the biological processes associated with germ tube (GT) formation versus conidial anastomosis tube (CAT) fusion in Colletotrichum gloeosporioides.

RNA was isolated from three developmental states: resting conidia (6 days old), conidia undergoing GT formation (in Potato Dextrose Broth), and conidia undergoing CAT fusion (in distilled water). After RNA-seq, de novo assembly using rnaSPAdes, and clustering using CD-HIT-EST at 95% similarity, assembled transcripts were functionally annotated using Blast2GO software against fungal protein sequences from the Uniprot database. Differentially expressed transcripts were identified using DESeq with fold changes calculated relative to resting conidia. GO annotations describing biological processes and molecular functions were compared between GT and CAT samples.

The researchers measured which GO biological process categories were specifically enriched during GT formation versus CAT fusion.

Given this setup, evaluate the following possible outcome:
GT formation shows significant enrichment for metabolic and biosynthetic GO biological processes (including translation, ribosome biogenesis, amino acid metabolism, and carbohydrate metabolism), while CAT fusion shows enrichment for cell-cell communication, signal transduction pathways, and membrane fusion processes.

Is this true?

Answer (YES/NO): NO